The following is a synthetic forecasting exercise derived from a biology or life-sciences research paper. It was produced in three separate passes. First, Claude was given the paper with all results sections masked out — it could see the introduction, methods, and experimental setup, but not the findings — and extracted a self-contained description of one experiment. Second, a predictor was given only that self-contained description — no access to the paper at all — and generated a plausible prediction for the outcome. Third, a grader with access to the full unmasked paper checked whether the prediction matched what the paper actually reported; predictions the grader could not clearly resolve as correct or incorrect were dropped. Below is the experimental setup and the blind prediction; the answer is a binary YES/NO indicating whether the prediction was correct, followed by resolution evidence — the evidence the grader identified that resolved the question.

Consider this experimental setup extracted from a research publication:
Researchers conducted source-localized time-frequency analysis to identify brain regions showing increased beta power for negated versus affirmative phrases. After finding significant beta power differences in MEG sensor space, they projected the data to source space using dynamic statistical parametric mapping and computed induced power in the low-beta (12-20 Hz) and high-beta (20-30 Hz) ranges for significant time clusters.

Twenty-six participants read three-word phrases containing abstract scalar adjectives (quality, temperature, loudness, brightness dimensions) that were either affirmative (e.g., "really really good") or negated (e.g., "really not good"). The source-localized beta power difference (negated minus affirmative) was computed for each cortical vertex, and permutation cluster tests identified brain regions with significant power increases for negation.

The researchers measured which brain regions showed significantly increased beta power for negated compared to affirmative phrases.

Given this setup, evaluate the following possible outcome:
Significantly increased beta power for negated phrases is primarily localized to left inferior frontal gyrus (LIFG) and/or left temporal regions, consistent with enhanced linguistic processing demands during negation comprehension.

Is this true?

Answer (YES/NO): NO